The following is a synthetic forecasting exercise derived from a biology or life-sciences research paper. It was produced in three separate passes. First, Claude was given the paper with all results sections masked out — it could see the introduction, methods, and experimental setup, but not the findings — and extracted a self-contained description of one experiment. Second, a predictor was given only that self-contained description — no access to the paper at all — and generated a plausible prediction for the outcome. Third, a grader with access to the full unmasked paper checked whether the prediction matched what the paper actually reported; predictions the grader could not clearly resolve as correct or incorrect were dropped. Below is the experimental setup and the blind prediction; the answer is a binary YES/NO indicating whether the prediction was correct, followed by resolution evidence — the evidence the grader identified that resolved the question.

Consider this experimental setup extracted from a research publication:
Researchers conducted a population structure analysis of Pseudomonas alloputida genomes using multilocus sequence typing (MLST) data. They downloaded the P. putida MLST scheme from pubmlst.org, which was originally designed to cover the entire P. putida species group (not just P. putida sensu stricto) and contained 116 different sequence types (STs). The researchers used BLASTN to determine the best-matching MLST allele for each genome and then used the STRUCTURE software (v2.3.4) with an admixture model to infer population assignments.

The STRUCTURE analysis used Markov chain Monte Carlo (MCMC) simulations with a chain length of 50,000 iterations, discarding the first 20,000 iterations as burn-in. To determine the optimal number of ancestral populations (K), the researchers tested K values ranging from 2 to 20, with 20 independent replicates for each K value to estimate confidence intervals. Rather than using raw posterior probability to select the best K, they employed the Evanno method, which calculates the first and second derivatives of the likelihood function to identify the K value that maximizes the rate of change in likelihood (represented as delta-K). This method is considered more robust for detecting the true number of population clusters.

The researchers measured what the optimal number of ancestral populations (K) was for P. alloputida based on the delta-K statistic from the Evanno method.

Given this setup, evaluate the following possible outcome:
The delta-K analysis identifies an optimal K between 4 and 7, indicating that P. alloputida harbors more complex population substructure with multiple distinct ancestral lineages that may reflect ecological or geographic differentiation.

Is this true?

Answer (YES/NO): YES